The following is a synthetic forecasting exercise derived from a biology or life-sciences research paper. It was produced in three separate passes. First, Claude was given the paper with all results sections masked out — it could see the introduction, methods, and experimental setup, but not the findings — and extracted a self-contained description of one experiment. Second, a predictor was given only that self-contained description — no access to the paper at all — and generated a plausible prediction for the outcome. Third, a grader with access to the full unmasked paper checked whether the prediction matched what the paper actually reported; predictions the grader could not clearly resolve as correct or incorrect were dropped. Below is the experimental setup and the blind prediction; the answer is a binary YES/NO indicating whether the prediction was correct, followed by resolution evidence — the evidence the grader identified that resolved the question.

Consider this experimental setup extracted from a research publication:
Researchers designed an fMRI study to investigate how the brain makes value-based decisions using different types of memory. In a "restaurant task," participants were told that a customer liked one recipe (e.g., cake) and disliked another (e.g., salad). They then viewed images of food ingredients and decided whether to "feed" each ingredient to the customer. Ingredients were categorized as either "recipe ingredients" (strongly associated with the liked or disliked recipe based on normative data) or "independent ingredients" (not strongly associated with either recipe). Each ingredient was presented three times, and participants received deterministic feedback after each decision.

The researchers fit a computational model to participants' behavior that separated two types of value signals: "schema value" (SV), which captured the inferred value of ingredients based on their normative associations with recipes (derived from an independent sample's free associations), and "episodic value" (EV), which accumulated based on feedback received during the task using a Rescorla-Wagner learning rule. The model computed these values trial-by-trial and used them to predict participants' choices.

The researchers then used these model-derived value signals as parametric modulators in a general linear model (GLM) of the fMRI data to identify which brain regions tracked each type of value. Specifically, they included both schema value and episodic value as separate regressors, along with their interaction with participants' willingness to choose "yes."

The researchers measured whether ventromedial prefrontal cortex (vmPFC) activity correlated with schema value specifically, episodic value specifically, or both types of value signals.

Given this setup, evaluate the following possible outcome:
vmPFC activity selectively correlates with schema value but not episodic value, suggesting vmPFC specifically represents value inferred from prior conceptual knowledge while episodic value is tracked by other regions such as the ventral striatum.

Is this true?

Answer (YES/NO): NO